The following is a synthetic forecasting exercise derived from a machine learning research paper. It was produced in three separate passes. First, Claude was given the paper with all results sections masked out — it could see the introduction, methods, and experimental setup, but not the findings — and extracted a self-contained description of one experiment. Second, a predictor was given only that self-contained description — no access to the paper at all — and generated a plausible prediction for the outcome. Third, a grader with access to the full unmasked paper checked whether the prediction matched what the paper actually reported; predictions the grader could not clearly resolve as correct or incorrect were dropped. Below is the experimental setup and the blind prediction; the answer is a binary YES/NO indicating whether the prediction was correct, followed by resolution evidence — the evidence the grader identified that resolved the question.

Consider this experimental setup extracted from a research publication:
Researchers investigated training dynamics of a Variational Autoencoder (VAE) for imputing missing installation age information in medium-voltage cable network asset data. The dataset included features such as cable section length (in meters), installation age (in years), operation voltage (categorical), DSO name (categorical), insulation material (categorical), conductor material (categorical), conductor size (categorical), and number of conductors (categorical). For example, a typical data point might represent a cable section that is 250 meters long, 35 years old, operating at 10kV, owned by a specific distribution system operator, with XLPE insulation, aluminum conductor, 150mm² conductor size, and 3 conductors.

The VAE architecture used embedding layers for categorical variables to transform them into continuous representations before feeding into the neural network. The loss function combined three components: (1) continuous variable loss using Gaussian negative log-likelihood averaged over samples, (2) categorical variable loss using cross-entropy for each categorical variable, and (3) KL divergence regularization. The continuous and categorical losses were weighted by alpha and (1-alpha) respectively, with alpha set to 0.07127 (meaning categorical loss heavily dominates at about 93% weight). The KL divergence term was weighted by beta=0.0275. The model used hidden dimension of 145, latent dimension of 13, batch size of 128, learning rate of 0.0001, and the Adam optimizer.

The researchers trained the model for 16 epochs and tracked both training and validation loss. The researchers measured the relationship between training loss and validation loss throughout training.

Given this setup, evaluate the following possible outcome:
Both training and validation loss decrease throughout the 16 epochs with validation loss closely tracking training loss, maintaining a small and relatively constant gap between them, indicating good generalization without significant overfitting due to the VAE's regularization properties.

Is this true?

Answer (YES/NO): YES